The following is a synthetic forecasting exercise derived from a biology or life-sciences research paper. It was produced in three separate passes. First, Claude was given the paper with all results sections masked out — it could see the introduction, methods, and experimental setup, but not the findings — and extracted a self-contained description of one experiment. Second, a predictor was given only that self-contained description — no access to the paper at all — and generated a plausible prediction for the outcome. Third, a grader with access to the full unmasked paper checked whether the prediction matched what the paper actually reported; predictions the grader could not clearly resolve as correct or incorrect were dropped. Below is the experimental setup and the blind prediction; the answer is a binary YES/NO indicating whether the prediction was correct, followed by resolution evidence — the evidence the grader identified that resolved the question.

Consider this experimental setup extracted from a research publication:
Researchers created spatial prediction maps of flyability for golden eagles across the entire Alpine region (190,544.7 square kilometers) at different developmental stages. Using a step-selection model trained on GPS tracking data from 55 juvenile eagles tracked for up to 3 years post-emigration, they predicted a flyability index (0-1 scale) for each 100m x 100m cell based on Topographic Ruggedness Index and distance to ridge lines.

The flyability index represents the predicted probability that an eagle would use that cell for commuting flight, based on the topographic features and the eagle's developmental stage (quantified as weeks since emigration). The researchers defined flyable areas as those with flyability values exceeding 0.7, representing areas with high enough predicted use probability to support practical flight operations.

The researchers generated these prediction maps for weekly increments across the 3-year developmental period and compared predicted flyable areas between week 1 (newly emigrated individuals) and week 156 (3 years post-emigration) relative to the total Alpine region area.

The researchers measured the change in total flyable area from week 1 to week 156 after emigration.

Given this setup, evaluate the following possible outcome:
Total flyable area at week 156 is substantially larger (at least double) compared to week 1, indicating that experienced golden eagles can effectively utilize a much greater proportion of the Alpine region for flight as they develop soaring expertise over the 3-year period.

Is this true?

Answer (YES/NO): YES